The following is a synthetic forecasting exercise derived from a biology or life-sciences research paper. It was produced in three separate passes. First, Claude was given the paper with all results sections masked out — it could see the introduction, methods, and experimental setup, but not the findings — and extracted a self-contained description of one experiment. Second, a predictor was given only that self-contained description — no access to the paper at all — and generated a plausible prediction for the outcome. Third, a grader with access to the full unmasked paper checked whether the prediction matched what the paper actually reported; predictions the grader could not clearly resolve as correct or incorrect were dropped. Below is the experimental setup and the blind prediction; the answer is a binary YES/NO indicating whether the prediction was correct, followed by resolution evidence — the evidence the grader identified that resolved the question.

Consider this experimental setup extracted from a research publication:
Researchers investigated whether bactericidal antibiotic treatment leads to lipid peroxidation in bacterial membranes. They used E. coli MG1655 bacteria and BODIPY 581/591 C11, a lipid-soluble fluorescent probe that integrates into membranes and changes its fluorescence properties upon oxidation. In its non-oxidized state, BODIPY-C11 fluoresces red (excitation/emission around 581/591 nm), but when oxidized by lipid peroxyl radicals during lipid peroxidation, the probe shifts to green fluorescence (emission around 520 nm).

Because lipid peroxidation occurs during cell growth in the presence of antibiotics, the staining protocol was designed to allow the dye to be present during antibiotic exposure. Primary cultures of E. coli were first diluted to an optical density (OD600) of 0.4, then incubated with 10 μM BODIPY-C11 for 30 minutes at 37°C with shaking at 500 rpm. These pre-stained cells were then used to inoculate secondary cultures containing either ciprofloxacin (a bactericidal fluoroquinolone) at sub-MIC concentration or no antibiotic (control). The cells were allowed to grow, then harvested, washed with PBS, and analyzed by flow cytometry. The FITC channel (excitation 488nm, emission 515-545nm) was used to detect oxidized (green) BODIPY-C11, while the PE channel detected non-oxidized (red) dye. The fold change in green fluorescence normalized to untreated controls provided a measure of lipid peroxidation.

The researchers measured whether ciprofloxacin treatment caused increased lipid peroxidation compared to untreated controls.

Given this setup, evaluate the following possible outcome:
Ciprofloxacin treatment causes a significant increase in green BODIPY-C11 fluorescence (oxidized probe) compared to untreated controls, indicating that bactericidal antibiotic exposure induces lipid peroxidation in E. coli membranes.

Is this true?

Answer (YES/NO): YES